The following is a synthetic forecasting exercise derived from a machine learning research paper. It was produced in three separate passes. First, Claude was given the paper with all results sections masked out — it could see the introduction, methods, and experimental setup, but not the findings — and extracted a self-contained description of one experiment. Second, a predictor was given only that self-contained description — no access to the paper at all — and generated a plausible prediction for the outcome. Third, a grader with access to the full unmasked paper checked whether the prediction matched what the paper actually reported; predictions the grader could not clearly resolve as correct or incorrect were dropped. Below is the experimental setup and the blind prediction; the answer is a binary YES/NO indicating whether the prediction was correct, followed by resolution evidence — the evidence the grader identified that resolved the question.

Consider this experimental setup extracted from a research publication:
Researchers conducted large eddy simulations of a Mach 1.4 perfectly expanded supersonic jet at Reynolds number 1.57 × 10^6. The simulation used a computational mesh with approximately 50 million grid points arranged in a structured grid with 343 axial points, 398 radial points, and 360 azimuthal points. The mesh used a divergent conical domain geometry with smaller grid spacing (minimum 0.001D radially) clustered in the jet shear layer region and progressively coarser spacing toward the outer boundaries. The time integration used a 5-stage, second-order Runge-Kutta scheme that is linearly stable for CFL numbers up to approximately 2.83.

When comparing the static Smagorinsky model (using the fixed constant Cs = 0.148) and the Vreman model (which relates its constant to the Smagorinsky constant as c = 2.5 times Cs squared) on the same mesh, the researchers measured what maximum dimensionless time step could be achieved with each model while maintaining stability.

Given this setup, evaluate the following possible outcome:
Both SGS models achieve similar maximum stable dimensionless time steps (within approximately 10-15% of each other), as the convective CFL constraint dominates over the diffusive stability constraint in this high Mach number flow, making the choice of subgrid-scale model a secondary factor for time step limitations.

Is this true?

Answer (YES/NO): YES